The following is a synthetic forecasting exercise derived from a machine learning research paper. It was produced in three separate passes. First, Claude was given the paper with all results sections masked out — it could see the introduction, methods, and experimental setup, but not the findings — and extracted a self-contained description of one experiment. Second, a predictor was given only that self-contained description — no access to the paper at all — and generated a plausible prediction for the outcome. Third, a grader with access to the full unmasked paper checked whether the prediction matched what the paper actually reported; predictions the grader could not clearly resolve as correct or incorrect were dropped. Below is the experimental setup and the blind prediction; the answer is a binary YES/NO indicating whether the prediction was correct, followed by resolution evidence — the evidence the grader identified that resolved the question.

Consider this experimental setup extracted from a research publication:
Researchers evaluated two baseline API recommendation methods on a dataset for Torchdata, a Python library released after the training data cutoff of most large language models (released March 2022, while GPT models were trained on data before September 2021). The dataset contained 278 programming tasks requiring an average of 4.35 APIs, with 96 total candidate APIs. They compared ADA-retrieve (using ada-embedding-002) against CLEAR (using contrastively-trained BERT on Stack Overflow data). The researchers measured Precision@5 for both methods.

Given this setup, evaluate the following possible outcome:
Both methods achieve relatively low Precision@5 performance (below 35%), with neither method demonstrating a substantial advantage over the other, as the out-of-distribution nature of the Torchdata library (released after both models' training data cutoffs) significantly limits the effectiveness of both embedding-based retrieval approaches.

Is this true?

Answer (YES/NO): NO